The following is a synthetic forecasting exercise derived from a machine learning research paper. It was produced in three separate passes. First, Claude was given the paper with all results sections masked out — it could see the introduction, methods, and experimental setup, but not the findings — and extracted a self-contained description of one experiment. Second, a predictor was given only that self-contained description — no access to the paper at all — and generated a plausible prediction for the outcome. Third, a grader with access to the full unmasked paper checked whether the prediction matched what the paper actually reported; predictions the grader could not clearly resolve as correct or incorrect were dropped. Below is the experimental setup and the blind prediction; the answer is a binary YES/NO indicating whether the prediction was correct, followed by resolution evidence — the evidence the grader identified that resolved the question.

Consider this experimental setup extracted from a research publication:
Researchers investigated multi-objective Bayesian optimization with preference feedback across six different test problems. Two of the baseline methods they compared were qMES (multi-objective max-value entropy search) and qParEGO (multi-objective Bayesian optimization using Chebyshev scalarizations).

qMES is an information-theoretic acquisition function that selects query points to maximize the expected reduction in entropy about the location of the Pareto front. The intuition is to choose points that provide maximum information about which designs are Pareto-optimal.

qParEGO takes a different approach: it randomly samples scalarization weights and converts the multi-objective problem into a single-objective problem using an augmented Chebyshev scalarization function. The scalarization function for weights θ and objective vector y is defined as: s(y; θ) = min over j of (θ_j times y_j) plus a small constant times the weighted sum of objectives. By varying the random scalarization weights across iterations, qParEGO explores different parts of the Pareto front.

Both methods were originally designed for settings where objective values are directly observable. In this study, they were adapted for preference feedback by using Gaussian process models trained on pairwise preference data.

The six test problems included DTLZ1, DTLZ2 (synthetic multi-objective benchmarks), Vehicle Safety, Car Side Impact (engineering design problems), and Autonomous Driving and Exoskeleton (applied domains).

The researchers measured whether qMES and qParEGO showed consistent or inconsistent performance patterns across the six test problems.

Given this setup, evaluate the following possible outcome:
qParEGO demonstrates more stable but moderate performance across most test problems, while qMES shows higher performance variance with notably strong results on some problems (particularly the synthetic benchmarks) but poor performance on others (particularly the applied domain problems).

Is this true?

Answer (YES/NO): NO